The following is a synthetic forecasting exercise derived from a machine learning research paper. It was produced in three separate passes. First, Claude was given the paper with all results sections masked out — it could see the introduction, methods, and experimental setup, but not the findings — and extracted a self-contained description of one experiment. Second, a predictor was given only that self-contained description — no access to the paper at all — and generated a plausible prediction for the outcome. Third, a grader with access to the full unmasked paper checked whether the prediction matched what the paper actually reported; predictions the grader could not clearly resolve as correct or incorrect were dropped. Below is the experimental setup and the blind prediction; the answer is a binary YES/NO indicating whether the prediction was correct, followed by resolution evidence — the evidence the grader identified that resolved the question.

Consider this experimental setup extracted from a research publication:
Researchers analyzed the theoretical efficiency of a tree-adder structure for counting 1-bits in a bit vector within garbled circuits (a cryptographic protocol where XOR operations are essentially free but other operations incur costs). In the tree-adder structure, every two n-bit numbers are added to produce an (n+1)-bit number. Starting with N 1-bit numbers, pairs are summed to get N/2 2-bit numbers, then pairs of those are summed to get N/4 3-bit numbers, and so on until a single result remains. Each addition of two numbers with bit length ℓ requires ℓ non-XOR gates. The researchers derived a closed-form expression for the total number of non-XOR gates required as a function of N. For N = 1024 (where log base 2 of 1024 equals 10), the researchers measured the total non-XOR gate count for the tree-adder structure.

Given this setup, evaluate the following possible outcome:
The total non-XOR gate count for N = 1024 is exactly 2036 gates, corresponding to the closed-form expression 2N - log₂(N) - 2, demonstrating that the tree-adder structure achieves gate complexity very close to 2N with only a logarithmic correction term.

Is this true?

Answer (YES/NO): YES